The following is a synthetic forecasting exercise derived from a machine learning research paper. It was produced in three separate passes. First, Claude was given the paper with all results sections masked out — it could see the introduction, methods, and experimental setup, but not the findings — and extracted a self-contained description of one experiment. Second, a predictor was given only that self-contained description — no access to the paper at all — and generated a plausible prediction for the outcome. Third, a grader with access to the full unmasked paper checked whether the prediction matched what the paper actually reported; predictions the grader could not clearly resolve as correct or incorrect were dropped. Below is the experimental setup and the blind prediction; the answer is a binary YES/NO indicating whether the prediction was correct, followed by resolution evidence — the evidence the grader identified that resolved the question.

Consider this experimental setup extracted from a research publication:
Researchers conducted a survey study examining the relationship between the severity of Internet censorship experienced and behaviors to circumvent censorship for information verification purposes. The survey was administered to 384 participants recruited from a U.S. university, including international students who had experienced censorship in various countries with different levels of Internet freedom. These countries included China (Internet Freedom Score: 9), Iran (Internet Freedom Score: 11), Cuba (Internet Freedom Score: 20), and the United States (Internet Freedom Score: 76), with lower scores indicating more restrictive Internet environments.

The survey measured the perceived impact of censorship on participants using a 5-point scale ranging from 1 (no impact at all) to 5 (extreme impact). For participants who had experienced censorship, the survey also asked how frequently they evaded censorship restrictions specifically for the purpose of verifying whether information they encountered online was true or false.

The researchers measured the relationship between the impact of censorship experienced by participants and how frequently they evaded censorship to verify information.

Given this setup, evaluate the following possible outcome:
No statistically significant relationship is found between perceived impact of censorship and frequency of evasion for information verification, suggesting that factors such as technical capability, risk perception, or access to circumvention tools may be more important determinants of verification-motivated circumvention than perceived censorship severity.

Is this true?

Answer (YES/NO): NO